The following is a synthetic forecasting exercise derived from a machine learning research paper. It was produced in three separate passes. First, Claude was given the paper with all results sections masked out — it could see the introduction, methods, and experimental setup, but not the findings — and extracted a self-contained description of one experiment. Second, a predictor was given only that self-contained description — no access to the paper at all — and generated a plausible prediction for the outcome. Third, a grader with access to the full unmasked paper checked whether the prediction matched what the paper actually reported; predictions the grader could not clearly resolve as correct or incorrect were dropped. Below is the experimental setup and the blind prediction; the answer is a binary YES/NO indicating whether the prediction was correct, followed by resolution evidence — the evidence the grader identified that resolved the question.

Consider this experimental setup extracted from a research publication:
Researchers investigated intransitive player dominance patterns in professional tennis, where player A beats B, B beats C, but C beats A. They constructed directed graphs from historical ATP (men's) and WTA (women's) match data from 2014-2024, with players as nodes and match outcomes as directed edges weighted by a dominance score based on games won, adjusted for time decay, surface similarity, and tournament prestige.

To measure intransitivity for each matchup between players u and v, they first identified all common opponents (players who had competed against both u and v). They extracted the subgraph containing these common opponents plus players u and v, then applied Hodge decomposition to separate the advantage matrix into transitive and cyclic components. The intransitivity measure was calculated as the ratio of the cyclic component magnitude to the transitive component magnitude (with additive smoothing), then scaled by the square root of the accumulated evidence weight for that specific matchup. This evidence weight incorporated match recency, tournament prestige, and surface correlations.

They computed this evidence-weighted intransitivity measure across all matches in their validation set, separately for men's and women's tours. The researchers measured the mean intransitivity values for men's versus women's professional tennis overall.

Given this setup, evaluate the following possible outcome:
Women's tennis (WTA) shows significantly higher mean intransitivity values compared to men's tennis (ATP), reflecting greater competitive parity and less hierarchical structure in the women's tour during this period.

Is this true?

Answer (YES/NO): YES